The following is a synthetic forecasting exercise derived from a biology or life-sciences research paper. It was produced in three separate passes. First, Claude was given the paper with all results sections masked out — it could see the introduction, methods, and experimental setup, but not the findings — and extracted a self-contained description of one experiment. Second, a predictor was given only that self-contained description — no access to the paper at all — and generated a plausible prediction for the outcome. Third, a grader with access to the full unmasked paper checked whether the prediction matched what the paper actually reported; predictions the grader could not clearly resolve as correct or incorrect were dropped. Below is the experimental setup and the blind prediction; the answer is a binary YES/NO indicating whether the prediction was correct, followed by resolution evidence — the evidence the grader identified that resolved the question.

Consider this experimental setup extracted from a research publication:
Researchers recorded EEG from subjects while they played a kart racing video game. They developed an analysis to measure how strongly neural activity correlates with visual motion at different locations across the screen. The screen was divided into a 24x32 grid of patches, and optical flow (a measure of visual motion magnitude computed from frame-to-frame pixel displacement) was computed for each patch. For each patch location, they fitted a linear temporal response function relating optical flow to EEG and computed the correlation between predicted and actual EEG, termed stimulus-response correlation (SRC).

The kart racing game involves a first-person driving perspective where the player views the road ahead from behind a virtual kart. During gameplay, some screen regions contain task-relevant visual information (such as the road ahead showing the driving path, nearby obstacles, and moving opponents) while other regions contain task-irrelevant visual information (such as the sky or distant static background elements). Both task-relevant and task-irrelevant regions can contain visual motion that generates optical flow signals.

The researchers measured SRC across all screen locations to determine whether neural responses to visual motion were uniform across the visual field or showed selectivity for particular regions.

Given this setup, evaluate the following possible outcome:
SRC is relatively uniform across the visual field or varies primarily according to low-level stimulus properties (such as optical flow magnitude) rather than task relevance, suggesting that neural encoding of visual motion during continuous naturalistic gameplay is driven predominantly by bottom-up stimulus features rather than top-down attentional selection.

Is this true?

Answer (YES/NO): NO